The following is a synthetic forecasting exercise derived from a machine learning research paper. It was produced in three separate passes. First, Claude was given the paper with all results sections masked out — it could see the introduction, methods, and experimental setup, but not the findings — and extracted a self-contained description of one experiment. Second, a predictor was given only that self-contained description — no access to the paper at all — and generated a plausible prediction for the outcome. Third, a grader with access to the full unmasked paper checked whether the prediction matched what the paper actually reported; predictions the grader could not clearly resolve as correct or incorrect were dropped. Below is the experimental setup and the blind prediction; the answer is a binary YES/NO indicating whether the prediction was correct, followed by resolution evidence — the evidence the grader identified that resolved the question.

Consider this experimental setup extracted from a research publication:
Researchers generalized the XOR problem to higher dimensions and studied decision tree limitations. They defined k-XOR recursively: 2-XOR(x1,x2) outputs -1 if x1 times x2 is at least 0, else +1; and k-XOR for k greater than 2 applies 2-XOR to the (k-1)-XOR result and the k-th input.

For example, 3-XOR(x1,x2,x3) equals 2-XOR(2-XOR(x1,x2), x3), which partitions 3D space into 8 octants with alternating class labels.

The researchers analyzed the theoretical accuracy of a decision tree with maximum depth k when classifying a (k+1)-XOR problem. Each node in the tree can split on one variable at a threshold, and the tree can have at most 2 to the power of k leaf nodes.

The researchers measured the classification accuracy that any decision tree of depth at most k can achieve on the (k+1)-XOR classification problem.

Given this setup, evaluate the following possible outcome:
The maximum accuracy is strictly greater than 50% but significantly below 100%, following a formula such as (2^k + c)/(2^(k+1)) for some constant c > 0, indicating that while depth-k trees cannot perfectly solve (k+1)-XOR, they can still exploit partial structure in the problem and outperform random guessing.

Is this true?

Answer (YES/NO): NO